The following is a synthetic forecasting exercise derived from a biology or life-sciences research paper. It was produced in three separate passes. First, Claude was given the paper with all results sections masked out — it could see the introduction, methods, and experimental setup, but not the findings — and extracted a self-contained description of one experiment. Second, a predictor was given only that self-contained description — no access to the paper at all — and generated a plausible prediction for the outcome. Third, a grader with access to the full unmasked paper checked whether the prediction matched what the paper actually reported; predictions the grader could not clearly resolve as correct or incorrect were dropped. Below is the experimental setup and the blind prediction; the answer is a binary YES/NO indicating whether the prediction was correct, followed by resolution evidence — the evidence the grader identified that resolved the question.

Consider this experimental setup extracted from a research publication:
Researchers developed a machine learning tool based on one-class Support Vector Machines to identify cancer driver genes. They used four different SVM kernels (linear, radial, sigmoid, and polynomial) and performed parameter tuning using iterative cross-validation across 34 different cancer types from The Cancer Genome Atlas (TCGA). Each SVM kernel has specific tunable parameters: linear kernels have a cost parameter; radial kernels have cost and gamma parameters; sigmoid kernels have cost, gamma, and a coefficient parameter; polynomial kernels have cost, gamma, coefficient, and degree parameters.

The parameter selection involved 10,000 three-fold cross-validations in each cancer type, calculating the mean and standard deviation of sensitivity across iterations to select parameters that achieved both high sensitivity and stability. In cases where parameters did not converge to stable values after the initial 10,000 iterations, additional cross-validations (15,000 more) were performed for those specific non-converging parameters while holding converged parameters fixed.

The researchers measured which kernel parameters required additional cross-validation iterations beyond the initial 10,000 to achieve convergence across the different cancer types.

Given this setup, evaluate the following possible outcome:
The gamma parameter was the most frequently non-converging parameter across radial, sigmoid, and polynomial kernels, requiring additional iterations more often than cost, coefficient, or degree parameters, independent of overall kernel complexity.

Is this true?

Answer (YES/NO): NO